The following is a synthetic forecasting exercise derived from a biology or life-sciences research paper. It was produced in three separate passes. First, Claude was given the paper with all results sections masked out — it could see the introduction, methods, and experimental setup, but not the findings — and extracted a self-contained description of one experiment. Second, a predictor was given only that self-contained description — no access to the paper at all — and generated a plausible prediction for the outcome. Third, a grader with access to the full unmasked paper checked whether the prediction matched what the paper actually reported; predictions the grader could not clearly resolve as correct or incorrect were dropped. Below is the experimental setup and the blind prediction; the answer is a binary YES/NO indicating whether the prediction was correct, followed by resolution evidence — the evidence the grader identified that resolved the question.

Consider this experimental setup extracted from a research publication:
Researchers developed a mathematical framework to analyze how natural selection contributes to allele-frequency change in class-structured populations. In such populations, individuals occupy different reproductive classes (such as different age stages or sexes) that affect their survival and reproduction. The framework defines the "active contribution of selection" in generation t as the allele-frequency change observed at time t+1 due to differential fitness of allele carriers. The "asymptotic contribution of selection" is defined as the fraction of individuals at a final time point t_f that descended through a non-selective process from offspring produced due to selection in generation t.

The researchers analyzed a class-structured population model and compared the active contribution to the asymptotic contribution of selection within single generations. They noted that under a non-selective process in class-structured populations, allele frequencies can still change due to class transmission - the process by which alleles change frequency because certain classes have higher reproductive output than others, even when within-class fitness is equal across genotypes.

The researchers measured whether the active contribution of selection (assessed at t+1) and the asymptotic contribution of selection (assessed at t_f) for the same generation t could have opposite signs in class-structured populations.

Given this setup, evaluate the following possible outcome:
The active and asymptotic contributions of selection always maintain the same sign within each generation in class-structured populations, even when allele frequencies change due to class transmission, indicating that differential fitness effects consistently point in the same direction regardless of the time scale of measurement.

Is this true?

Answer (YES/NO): NO